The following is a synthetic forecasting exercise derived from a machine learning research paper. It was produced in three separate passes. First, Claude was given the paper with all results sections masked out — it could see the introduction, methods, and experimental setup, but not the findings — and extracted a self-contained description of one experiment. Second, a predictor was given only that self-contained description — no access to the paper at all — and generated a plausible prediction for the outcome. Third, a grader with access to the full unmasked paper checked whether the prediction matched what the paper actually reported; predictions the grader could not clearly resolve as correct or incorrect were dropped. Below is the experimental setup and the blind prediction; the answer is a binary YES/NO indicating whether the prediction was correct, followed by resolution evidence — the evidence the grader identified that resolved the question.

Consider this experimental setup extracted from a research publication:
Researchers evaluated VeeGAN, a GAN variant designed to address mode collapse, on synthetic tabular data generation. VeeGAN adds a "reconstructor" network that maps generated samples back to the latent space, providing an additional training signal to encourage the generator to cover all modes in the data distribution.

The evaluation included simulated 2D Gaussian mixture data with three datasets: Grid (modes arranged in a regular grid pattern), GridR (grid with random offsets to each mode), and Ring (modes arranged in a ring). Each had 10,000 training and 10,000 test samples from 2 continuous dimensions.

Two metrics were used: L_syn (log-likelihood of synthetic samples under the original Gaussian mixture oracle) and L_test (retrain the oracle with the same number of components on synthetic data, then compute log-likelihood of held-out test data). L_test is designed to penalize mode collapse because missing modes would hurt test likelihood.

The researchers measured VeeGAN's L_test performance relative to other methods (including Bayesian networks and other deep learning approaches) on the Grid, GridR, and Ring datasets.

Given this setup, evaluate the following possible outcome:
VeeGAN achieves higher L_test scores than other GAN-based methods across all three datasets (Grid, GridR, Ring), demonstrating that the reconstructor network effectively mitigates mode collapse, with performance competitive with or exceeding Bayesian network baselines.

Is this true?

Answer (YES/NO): NO